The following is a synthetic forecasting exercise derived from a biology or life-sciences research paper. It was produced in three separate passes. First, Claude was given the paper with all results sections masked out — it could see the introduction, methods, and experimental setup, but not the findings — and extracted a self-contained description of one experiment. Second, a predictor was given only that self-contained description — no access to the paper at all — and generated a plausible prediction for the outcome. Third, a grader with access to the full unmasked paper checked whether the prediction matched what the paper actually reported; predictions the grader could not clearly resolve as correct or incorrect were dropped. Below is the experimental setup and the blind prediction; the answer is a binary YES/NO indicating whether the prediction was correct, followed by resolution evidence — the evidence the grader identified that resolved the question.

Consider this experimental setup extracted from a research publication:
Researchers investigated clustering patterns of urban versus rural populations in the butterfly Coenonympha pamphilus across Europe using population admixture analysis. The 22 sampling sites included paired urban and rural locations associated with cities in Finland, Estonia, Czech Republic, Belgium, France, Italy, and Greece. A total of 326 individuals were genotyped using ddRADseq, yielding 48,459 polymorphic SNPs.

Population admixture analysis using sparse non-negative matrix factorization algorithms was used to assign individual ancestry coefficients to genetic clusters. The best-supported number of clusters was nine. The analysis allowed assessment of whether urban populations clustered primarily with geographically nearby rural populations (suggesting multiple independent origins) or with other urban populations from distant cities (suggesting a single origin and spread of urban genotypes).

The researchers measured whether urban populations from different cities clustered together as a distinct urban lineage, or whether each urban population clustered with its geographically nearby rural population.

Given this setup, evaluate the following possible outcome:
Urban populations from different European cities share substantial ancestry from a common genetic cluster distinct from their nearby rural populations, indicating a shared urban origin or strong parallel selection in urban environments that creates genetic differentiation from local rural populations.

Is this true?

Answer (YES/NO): NO